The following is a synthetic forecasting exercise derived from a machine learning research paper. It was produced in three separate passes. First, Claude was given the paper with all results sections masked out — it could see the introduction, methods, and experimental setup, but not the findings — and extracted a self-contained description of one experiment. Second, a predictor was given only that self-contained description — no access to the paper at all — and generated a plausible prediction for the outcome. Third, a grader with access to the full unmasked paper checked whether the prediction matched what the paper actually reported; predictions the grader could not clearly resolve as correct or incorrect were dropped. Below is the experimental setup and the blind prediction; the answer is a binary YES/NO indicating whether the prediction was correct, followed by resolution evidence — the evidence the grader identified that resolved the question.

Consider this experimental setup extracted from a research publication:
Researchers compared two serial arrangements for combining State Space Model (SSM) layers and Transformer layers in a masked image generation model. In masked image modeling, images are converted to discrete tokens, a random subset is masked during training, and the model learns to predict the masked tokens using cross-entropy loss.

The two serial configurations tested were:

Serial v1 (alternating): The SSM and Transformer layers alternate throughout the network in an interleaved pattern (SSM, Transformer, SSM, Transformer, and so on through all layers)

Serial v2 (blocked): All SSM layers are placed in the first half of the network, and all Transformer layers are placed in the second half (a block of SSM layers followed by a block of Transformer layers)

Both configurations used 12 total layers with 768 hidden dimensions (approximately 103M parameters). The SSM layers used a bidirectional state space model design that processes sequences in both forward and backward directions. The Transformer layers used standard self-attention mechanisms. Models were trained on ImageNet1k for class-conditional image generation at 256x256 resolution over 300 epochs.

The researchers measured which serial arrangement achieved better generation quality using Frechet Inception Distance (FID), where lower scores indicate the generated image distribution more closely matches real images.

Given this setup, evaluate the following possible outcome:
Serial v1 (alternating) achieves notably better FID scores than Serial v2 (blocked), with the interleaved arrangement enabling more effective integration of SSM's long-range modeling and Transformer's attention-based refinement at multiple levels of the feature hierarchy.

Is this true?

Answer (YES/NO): NO